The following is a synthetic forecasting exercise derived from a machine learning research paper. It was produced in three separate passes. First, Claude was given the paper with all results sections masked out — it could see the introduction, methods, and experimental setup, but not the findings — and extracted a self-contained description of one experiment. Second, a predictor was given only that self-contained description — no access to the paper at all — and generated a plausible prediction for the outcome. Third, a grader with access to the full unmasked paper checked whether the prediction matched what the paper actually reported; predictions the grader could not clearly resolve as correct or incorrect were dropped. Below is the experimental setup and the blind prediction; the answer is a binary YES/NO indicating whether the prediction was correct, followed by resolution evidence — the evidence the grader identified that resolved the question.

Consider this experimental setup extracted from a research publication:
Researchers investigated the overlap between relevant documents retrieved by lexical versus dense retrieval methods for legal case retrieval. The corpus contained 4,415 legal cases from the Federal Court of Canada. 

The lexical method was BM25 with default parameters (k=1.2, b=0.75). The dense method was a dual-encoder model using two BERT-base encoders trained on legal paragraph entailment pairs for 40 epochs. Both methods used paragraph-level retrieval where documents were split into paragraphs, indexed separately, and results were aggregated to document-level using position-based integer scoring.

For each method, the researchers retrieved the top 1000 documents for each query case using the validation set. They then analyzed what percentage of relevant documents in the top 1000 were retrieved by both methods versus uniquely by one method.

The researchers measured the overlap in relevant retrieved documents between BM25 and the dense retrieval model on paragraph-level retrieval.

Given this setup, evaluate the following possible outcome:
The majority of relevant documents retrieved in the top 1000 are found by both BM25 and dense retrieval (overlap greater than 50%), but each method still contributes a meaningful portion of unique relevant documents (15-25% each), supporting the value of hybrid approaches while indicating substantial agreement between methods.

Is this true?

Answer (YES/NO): NO